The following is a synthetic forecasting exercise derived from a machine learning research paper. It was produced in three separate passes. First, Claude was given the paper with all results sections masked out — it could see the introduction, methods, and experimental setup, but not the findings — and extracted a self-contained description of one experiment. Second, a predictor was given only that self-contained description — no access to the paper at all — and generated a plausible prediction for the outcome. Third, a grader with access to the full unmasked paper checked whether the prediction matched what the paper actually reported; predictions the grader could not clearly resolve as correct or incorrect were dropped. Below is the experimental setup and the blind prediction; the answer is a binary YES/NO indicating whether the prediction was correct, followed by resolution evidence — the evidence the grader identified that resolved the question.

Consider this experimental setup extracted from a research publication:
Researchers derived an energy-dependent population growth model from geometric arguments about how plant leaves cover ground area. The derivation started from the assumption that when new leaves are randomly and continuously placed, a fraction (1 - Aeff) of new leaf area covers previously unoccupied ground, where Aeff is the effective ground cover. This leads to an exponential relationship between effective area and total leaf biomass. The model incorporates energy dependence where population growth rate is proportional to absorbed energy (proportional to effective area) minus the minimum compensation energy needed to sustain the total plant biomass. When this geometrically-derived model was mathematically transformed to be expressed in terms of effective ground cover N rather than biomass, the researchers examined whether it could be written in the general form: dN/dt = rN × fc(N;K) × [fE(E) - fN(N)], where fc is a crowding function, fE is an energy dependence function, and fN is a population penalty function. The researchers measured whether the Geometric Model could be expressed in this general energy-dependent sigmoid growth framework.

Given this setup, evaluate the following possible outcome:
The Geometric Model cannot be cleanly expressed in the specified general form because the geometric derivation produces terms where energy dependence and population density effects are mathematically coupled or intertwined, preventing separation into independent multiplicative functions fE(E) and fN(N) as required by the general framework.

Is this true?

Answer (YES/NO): NO